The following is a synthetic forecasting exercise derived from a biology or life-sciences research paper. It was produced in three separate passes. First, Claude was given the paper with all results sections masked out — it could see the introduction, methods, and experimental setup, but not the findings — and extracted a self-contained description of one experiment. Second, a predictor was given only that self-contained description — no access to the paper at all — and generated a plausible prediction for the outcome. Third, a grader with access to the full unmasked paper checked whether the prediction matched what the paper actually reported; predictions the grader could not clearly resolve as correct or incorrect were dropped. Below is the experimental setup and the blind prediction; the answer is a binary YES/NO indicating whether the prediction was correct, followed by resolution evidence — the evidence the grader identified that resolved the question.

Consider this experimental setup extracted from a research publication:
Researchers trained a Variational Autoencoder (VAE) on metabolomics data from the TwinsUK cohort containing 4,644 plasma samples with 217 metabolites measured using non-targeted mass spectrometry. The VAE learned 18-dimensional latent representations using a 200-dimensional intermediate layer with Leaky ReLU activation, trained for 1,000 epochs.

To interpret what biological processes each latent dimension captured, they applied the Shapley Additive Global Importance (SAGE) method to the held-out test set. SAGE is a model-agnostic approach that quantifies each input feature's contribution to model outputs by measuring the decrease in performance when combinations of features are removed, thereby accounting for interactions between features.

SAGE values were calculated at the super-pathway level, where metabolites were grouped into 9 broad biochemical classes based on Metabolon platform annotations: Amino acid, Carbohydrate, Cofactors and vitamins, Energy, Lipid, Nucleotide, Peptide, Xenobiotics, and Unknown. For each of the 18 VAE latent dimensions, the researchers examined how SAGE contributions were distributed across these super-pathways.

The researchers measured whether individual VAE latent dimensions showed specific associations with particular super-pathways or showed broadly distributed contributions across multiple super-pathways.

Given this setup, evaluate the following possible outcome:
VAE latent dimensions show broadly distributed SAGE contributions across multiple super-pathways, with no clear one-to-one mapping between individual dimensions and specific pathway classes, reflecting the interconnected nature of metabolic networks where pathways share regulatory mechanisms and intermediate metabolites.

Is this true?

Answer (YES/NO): NO